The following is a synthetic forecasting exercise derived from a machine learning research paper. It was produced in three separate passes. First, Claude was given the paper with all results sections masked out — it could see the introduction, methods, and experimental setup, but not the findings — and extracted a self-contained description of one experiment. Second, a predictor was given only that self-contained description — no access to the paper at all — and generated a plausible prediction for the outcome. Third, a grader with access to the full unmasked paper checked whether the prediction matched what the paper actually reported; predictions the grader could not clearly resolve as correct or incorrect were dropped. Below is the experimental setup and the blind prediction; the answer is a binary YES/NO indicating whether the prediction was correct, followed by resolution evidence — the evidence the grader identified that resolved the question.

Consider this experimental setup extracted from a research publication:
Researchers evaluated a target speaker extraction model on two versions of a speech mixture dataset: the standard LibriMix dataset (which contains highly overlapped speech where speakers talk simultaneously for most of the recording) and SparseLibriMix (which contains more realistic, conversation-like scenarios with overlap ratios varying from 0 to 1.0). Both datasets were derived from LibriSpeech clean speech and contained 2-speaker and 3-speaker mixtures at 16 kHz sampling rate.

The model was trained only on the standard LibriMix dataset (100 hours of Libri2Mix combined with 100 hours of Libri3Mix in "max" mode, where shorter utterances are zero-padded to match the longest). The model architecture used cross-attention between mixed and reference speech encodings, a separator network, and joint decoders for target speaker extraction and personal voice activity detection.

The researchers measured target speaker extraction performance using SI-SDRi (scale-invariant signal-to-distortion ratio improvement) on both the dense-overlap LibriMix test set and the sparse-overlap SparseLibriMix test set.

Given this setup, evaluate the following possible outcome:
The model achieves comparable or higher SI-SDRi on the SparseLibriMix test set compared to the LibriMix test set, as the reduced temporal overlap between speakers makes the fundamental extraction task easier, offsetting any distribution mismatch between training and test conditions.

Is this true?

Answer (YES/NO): YES